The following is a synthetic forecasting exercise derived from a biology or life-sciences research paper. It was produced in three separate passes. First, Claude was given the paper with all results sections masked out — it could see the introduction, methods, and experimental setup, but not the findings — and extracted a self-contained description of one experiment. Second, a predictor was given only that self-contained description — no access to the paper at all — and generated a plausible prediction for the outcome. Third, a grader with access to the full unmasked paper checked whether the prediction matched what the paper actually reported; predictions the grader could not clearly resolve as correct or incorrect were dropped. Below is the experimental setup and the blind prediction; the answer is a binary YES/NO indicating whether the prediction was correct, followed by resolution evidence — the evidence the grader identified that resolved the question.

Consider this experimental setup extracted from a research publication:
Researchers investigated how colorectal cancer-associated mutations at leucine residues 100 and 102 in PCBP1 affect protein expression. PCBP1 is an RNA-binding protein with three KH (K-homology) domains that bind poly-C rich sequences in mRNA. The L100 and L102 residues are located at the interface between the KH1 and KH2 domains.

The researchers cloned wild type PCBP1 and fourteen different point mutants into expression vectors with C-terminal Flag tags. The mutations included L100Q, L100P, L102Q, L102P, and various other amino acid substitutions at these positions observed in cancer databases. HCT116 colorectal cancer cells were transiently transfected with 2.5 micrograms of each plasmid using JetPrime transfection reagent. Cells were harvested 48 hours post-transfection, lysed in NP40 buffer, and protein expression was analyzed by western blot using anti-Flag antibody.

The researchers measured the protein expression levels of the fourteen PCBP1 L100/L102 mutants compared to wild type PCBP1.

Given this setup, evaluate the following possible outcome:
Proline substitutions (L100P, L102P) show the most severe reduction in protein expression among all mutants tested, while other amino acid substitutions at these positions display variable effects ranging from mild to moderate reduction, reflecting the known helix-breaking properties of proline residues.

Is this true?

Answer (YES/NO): NO